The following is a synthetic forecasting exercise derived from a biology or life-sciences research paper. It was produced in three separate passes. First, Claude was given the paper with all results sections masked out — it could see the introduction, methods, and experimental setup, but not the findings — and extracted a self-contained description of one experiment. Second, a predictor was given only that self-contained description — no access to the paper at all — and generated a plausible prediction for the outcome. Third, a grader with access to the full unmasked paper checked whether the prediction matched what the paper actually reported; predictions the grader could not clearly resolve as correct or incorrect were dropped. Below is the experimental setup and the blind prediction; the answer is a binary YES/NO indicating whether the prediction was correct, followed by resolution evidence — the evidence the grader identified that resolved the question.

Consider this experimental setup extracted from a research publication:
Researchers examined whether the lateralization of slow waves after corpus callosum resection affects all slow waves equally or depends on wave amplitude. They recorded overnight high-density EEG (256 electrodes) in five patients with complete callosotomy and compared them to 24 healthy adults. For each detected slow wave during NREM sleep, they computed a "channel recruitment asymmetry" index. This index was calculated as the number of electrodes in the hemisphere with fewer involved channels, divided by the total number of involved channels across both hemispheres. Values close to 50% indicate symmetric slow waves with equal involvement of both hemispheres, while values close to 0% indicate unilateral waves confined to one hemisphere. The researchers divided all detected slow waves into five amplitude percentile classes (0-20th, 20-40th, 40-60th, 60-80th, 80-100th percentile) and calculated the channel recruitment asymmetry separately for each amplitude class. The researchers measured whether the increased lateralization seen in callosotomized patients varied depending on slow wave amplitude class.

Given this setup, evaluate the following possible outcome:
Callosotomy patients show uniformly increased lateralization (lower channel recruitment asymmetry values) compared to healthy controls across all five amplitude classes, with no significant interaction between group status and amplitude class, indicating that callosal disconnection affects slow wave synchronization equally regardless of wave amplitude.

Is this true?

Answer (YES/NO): YES